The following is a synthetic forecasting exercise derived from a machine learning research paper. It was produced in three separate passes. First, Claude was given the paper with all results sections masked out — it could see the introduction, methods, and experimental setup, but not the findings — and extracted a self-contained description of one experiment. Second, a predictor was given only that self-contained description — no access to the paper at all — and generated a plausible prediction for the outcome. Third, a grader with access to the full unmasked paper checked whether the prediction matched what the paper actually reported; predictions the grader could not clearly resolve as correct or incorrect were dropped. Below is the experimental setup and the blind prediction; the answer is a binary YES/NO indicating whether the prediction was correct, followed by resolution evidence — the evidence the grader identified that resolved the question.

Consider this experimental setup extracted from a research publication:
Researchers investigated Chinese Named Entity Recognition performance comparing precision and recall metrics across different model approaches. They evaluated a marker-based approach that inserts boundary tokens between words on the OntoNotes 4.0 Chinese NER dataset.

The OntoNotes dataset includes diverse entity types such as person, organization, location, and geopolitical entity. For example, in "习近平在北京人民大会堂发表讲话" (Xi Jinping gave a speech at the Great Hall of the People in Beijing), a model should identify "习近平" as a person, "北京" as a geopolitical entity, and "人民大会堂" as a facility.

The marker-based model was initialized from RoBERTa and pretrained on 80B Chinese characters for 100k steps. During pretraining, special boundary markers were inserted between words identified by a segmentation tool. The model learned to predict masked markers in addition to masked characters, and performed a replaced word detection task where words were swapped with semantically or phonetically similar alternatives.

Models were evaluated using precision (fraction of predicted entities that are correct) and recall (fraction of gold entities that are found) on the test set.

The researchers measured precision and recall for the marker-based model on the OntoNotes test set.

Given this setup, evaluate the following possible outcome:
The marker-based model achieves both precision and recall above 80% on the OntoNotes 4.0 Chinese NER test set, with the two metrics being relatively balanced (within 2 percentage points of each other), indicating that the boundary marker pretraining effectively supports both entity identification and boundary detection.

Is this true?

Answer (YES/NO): YES